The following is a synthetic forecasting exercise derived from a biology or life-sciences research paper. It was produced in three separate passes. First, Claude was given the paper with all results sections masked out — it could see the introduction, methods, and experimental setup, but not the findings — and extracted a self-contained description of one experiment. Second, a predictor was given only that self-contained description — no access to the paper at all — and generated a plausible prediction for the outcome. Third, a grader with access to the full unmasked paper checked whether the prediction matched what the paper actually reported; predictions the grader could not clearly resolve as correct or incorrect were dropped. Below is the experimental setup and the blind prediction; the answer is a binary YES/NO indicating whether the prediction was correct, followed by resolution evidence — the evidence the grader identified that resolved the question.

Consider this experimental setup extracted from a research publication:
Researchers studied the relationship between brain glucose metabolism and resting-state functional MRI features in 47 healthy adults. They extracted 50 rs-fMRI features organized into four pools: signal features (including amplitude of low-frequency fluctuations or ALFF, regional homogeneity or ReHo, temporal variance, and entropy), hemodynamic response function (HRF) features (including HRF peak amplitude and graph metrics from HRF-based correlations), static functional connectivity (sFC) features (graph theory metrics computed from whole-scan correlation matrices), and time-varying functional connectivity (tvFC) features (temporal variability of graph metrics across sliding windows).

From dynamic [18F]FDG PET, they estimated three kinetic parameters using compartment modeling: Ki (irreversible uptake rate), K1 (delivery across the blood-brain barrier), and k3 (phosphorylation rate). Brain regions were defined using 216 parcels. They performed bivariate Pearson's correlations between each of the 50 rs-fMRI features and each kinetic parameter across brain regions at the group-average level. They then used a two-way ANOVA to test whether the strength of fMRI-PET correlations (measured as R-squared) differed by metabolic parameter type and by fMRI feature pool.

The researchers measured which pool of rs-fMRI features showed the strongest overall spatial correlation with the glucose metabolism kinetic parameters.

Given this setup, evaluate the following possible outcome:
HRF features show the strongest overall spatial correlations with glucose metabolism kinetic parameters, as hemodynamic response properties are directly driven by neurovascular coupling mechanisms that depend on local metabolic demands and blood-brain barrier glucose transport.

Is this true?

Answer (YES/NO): NO